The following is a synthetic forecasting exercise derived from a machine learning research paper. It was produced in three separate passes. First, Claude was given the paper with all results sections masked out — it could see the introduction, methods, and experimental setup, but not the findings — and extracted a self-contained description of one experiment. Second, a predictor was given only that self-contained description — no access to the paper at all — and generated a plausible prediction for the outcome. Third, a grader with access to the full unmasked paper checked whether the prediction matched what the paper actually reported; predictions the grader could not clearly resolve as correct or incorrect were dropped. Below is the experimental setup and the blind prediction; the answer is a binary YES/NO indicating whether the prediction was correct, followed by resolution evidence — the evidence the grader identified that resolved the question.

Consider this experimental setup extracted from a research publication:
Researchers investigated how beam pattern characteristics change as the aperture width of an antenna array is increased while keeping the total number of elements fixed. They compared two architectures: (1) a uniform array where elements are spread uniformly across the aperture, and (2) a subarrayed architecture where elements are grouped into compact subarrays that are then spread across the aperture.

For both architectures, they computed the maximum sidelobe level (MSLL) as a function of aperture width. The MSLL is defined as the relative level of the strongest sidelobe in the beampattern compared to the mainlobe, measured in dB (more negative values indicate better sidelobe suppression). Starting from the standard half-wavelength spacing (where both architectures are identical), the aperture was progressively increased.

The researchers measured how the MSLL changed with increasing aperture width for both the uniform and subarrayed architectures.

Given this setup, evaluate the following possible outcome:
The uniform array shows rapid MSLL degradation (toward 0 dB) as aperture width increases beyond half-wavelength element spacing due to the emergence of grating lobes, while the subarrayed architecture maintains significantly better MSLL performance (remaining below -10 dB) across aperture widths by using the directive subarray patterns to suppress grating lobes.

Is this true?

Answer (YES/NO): NO